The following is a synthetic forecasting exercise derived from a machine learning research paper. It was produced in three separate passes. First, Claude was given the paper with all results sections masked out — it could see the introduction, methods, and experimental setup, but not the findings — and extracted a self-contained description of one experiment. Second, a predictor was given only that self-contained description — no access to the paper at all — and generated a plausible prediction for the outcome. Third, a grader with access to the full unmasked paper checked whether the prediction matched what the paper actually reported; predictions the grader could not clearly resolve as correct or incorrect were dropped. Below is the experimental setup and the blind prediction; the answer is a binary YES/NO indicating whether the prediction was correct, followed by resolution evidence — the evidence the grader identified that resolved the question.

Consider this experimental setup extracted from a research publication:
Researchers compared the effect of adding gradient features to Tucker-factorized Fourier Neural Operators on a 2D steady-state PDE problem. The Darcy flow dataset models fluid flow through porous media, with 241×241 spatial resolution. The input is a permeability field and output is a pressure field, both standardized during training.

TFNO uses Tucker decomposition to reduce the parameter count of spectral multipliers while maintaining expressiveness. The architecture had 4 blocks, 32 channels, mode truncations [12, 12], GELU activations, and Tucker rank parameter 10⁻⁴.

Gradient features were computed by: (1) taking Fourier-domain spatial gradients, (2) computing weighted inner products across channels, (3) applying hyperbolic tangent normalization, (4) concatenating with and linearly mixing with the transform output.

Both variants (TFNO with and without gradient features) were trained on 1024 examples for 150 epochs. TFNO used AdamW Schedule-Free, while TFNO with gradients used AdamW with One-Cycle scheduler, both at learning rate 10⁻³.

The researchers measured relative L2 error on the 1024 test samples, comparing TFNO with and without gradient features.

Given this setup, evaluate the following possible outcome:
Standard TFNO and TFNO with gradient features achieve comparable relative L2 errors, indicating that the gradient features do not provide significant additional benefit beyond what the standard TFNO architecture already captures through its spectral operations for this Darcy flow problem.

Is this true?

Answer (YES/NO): NO